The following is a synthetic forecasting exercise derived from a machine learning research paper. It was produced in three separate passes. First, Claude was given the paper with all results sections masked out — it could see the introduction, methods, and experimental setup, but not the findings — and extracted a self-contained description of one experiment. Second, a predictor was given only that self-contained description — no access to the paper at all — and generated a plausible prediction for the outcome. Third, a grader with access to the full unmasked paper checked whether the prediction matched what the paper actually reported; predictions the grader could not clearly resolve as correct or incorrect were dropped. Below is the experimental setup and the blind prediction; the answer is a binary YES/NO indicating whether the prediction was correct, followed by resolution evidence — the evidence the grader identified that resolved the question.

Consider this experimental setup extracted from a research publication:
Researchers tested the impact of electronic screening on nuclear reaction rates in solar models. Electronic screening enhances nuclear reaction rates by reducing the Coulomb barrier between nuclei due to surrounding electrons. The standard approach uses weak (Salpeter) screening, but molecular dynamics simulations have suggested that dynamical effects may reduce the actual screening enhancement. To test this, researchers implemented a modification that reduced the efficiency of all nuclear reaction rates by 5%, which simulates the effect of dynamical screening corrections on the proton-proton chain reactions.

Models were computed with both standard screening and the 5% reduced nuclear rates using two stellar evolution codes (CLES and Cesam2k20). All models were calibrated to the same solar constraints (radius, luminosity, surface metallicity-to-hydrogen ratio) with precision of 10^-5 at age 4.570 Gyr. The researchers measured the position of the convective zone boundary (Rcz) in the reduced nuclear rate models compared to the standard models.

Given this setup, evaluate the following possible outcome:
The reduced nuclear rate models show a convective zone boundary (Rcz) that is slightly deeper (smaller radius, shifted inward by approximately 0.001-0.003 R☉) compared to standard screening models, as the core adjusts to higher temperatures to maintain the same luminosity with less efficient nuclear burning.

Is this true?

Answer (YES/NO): NO